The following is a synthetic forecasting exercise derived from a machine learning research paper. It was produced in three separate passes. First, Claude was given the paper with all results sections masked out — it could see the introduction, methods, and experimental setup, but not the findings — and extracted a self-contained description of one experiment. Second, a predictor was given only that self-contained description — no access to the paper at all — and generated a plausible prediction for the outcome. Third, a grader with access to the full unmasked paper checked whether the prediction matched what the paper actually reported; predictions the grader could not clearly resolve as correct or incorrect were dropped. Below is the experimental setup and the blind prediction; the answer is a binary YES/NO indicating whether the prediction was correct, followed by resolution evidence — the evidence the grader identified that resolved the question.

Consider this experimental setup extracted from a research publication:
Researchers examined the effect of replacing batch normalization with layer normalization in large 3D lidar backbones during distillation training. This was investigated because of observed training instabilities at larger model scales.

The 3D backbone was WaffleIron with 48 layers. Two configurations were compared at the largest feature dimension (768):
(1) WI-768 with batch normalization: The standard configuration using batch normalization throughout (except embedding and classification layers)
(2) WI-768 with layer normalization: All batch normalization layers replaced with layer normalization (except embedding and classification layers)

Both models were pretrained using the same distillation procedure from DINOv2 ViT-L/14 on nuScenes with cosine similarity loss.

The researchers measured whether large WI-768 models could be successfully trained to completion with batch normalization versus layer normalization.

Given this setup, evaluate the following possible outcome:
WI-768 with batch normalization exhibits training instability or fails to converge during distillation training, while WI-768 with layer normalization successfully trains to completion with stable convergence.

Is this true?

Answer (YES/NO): YES